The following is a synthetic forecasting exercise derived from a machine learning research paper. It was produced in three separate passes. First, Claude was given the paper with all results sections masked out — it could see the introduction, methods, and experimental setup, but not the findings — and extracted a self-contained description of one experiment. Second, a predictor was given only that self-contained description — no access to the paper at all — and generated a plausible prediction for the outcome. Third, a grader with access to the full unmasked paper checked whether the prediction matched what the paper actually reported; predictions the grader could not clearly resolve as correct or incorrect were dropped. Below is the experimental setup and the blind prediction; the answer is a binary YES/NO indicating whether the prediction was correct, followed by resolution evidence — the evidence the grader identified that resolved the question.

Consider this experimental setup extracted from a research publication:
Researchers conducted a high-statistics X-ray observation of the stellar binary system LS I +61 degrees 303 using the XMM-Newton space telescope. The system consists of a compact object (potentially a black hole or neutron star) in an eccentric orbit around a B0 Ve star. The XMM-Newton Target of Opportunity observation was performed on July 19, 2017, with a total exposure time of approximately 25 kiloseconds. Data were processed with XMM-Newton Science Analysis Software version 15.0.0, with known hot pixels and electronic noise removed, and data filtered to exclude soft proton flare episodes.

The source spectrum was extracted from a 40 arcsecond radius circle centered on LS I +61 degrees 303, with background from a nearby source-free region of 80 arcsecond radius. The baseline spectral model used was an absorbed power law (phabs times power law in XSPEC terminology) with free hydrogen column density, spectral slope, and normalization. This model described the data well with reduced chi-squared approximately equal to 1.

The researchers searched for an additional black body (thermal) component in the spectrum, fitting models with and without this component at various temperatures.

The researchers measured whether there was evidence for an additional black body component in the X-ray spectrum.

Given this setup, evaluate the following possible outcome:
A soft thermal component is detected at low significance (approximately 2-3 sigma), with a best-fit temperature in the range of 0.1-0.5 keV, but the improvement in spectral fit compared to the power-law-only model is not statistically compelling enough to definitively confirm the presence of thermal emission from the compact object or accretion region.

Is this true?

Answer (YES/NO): NO